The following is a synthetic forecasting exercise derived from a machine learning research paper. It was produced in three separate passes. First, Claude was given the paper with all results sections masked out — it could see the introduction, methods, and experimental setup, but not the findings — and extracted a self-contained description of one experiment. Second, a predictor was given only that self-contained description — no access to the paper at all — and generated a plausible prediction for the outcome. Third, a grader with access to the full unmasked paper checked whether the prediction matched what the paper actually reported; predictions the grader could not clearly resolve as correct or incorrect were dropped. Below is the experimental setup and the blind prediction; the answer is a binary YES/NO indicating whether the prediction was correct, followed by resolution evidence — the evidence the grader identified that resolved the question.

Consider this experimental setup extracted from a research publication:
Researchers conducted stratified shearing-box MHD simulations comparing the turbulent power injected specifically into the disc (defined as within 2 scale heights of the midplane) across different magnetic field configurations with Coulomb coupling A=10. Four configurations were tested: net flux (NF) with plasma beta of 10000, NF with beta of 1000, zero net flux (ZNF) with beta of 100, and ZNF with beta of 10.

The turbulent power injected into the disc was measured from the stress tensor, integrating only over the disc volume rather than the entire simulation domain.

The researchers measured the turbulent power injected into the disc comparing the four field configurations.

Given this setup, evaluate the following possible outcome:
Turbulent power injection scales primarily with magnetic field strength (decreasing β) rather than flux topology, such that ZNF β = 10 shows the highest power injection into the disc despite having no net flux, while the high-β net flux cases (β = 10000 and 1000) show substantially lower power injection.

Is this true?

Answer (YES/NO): NO